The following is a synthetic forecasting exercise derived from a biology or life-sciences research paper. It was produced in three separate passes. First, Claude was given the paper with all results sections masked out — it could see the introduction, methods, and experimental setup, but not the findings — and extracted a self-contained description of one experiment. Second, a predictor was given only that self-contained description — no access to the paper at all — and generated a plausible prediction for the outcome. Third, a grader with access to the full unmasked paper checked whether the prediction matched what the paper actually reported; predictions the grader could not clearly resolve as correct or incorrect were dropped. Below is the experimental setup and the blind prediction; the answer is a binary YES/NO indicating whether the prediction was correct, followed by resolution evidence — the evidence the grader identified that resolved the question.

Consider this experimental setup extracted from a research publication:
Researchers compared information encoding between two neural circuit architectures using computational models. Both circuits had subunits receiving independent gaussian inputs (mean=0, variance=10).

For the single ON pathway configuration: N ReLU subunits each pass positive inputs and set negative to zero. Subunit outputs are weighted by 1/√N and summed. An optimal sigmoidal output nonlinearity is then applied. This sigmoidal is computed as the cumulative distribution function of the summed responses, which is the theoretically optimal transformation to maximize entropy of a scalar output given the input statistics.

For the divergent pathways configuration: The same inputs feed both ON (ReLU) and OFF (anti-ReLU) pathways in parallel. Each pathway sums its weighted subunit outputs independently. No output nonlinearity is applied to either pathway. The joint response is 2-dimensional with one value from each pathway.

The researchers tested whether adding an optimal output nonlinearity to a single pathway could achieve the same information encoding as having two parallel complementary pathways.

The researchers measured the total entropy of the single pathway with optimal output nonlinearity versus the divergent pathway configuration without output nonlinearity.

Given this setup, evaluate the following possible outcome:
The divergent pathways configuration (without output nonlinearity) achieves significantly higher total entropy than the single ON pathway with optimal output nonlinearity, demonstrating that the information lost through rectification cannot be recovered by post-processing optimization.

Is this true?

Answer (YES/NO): YES